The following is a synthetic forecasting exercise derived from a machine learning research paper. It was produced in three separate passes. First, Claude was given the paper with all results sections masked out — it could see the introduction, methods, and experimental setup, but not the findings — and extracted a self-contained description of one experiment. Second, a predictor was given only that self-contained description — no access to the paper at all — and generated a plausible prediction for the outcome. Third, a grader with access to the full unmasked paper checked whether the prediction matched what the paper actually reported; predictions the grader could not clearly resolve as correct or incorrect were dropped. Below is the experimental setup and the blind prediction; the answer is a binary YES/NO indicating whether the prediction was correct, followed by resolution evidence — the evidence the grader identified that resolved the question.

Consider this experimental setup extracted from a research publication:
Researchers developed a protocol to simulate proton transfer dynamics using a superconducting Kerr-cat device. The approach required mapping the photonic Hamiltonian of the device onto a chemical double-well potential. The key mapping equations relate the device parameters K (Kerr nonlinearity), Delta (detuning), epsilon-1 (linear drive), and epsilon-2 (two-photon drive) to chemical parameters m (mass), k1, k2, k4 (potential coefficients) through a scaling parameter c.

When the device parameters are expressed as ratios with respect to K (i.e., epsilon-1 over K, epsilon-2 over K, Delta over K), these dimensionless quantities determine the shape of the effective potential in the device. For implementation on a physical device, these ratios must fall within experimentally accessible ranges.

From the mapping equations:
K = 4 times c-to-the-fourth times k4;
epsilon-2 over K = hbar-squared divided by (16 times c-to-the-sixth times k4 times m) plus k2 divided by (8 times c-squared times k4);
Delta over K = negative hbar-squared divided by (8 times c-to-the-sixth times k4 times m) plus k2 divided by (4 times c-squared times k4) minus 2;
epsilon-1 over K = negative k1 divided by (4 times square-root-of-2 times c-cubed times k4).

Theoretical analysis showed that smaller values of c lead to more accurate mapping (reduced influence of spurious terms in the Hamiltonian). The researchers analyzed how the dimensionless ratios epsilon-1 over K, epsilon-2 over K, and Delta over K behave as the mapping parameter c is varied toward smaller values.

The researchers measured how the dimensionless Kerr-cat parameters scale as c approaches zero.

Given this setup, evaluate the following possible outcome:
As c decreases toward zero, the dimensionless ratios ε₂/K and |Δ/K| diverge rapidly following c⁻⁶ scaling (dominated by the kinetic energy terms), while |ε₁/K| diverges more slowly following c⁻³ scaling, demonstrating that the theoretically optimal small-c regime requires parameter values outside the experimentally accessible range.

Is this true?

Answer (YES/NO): YES